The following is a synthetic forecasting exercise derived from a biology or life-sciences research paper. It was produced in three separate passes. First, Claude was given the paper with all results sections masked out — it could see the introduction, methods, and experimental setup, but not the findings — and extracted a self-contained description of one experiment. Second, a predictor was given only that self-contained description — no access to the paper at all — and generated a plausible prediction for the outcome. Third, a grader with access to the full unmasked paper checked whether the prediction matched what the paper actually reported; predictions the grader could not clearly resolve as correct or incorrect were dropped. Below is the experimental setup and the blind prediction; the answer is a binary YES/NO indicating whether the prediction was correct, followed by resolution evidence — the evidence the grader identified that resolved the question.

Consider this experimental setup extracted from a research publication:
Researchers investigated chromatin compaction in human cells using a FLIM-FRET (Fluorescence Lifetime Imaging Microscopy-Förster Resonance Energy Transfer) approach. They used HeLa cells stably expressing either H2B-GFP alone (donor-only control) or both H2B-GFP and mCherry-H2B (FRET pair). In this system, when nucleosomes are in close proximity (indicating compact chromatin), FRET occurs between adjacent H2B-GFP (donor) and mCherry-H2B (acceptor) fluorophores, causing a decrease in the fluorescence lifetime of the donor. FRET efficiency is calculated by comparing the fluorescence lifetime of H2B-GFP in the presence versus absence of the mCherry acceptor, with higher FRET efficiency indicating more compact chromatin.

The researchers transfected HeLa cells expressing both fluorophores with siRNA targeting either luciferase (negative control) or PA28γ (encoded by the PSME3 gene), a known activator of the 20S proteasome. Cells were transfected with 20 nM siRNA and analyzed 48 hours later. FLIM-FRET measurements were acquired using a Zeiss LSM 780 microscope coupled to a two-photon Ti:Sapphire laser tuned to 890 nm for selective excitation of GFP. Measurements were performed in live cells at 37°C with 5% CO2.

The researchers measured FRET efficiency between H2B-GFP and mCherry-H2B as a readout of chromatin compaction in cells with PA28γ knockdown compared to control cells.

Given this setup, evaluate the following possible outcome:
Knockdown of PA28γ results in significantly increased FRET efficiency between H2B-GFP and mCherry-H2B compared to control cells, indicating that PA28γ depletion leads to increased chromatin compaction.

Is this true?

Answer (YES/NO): NO